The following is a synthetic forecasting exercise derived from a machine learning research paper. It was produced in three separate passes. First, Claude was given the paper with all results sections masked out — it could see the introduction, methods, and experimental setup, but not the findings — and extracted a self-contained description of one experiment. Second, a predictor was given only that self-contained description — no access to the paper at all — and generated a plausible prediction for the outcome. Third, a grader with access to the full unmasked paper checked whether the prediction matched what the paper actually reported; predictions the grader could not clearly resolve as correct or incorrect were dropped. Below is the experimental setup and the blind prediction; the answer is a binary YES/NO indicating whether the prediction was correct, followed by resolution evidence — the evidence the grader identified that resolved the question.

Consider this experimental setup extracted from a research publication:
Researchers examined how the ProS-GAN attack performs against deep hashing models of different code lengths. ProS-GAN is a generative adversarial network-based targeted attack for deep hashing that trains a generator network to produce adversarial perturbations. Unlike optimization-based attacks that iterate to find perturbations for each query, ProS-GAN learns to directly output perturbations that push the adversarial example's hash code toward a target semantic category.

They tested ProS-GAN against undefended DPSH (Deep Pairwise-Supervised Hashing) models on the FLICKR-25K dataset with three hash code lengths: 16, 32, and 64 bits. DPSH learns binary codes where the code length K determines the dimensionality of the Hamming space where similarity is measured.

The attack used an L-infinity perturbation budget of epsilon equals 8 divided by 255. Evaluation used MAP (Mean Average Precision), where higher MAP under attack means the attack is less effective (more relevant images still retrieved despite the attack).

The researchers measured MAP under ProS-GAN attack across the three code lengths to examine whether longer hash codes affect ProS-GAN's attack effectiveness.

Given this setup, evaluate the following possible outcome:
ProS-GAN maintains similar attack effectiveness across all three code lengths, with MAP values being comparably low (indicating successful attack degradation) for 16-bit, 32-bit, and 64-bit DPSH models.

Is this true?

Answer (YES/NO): NO